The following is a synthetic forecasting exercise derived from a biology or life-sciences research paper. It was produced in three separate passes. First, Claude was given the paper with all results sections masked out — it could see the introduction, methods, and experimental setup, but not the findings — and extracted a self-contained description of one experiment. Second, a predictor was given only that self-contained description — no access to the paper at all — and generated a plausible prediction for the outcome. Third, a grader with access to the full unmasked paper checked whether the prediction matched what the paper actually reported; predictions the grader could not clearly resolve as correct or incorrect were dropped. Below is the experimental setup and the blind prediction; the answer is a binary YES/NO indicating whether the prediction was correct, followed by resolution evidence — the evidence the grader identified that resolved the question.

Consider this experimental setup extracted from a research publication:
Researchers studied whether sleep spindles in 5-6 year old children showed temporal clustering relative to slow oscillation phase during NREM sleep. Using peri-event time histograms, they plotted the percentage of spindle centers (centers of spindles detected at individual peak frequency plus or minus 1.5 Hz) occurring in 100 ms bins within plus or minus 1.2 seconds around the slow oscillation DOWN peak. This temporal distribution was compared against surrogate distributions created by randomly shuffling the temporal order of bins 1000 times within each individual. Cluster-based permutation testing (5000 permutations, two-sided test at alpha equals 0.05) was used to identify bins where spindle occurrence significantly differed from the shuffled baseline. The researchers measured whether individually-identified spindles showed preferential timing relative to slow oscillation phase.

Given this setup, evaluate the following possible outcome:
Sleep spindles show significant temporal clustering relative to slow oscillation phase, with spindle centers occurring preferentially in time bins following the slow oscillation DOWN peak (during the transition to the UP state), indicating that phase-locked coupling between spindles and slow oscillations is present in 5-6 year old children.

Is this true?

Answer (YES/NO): NO